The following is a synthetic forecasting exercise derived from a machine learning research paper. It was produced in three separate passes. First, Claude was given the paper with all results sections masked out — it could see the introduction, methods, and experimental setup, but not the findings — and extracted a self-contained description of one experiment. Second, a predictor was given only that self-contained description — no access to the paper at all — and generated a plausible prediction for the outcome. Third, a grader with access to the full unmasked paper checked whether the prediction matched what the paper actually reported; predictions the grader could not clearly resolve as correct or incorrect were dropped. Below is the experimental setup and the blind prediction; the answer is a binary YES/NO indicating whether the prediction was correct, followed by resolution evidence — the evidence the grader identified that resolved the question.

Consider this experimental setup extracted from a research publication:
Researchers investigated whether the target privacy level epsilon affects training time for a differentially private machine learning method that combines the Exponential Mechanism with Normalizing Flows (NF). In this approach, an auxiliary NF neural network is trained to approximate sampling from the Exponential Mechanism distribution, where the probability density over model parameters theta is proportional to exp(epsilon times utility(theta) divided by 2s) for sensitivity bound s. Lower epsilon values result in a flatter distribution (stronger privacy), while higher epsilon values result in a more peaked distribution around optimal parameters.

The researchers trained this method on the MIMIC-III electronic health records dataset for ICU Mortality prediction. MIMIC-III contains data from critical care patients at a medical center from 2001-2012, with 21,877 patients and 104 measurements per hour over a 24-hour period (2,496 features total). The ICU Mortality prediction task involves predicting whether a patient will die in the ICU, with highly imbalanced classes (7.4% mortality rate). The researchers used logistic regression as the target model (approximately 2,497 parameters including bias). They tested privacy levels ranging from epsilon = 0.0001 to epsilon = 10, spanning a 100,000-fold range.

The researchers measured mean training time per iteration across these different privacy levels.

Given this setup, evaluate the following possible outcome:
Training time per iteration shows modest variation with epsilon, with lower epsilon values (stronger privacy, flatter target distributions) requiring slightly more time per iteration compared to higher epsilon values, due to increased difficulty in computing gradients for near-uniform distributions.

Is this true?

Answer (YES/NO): NO